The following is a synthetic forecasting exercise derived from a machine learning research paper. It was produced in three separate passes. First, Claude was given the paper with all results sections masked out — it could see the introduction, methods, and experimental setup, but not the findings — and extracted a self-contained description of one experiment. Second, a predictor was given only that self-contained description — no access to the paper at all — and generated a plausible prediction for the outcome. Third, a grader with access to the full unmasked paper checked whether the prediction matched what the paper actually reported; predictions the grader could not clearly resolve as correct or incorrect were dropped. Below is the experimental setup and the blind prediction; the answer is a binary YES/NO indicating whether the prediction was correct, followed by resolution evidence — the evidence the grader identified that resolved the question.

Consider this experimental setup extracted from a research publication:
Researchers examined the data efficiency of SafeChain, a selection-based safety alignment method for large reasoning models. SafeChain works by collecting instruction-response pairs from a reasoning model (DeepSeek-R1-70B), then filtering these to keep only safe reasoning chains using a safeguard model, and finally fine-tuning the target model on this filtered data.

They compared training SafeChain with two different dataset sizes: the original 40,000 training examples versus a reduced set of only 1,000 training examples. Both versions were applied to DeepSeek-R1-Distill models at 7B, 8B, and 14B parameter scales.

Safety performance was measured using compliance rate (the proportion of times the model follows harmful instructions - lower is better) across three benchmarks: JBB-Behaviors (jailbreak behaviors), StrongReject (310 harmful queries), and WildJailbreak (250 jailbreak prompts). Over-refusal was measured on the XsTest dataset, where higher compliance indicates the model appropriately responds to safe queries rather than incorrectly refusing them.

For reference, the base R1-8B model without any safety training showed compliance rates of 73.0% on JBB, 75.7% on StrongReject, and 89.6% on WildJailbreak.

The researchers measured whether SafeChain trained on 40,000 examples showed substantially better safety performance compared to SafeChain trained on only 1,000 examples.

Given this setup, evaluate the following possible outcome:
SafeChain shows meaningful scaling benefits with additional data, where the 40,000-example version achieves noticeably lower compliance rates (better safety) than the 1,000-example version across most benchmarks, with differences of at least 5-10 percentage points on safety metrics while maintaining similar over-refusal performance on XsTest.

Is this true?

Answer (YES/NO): NO